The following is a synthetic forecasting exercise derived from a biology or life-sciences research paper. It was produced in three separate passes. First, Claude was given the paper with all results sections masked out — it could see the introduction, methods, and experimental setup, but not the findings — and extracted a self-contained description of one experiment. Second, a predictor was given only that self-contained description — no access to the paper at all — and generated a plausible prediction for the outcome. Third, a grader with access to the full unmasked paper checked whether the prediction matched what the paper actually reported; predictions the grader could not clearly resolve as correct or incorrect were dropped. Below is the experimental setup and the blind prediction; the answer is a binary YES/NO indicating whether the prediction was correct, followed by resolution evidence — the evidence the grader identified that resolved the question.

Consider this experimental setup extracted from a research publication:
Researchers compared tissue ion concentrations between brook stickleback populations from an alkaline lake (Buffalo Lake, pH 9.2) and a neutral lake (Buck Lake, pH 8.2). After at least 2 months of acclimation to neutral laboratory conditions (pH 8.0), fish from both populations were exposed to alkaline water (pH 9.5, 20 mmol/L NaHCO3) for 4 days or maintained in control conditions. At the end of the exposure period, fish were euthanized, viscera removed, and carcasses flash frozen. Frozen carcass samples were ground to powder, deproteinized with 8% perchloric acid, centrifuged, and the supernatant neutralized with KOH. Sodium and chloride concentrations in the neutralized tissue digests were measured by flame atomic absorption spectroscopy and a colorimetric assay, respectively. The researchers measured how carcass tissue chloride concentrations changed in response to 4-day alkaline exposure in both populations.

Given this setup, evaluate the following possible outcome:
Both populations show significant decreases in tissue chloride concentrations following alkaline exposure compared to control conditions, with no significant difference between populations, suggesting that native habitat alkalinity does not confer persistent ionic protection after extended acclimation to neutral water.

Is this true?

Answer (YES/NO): NO